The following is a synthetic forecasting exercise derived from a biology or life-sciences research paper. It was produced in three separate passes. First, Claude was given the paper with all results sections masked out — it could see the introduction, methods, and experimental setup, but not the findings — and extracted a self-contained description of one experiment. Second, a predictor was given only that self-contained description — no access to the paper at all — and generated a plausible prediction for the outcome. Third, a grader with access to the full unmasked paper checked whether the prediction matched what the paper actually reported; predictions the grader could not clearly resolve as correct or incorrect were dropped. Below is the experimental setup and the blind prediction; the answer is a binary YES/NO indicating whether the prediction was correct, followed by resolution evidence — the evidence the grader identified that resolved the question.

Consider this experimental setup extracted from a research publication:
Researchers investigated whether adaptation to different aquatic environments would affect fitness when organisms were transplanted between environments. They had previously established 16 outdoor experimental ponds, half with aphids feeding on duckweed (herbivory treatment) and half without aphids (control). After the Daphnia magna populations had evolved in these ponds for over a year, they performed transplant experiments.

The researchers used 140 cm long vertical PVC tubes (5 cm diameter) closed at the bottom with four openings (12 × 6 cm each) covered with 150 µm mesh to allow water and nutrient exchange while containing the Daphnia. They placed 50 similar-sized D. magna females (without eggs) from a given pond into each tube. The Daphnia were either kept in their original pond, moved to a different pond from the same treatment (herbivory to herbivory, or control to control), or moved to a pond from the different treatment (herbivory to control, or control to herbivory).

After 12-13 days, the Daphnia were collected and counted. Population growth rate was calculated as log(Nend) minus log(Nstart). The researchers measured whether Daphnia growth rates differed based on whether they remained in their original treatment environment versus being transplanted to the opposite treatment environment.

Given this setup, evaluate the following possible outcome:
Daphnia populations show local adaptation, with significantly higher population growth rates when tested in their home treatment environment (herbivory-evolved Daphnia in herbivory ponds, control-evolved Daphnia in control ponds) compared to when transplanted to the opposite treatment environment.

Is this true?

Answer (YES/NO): NO